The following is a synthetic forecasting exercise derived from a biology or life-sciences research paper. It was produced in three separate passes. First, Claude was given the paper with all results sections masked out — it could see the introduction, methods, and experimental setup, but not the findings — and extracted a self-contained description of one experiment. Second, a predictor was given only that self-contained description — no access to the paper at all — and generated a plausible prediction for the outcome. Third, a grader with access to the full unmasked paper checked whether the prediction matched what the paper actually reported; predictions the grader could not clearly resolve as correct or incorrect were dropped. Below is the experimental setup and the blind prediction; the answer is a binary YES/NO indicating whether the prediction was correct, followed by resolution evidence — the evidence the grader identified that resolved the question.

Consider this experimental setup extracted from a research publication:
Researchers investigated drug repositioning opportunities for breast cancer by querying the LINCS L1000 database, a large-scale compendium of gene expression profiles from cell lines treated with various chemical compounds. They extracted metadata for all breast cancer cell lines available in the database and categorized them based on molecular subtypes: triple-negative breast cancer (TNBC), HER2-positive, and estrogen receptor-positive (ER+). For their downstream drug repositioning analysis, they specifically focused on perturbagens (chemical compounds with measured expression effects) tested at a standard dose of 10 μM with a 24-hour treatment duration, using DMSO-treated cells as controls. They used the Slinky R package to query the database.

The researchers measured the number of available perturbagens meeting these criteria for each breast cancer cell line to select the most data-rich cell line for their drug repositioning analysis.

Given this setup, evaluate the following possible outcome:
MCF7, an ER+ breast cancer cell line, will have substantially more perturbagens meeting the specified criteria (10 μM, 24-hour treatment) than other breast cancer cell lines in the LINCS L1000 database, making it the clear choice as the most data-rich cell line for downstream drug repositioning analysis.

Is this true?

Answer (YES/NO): YES